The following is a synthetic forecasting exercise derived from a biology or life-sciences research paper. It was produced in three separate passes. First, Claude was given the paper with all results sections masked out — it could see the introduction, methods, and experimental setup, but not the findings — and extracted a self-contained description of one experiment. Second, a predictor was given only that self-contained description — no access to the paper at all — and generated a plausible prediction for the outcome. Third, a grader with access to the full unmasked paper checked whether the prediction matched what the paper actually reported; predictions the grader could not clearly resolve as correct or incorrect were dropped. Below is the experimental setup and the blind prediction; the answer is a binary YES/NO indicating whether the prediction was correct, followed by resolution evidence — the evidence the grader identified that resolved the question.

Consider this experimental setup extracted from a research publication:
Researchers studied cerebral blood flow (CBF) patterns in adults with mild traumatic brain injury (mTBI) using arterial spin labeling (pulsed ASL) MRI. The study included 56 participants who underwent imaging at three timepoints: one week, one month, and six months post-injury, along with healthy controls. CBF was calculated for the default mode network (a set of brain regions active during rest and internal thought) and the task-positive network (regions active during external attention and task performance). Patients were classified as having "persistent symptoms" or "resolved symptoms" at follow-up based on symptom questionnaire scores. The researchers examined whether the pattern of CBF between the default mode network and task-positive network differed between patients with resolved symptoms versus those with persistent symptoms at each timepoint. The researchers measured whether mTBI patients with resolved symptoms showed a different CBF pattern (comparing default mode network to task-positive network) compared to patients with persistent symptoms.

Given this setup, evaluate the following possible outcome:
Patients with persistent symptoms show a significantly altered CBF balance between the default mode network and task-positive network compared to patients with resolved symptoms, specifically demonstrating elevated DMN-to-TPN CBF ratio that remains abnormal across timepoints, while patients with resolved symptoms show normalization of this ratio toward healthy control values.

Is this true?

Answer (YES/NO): NO